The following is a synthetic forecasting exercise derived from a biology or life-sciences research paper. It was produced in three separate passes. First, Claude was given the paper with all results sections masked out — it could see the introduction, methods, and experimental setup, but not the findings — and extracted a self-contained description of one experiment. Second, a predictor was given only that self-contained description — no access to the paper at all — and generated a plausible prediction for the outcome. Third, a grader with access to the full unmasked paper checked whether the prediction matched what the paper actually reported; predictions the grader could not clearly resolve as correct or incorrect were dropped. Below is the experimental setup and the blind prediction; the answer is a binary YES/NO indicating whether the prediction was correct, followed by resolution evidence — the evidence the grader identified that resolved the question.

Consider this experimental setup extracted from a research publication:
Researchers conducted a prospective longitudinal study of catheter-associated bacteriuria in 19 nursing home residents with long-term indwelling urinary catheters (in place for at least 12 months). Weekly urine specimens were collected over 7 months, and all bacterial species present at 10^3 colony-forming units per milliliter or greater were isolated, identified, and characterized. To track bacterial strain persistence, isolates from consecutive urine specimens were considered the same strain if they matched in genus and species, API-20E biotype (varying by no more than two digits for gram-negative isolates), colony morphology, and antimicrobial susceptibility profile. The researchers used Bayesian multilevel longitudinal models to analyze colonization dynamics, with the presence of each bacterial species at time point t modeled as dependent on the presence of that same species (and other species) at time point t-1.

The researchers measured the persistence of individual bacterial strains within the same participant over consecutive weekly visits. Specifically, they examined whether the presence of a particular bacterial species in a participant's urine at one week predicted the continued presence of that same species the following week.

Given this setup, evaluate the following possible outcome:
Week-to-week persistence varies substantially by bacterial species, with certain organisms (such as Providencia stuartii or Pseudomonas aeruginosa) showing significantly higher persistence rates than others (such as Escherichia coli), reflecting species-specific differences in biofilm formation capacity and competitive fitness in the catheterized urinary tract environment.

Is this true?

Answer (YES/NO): NO